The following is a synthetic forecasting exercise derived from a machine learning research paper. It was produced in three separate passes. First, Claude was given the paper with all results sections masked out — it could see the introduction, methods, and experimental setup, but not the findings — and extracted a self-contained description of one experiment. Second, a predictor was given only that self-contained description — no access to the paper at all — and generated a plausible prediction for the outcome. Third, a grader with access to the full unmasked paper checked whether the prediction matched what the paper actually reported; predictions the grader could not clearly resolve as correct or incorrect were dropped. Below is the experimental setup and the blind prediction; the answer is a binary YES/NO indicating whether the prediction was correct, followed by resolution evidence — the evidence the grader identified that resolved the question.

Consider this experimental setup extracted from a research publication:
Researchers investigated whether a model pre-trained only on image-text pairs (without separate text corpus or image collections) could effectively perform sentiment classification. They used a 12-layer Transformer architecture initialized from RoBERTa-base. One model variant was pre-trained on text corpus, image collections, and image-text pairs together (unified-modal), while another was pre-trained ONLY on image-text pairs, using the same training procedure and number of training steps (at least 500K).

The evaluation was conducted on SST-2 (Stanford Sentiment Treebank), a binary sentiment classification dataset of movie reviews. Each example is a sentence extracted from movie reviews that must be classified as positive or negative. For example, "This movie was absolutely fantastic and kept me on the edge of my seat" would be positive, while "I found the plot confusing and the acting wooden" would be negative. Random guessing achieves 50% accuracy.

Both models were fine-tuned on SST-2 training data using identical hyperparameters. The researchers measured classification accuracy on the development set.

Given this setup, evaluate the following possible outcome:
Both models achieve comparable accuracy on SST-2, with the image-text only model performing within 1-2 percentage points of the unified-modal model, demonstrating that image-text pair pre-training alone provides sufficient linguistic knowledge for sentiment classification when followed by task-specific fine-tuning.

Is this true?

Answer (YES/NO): NO